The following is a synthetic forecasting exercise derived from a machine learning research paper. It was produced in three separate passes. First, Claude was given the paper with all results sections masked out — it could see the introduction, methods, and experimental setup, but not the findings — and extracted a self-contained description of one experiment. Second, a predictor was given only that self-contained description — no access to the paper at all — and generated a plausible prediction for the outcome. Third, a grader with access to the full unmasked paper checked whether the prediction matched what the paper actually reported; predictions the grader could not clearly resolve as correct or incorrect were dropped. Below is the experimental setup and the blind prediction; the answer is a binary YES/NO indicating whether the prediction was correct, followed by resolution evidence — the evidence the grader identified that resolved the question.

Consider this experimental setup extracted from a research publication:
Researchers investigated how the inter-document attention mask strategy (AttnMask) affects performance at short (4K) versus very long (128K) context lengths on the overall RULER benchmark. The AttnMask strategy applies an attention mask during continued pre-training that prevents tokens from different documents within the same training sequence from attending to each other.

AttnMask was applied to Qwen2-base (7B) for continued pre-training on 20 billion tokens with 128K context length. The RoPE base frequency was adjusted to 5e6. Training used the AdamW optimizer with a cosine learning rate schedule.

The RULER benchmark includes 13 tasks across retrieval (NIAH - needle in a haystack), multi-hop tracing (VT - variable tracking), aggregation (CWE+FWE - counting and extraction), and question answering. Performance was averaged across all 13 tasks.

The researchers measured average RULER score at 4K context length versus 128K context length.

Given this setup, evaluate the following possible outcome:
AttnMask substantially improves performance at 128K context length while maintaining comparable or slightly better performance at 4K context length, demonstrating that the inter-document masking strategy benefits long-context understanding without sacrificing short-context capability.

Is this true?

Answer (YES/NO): NO